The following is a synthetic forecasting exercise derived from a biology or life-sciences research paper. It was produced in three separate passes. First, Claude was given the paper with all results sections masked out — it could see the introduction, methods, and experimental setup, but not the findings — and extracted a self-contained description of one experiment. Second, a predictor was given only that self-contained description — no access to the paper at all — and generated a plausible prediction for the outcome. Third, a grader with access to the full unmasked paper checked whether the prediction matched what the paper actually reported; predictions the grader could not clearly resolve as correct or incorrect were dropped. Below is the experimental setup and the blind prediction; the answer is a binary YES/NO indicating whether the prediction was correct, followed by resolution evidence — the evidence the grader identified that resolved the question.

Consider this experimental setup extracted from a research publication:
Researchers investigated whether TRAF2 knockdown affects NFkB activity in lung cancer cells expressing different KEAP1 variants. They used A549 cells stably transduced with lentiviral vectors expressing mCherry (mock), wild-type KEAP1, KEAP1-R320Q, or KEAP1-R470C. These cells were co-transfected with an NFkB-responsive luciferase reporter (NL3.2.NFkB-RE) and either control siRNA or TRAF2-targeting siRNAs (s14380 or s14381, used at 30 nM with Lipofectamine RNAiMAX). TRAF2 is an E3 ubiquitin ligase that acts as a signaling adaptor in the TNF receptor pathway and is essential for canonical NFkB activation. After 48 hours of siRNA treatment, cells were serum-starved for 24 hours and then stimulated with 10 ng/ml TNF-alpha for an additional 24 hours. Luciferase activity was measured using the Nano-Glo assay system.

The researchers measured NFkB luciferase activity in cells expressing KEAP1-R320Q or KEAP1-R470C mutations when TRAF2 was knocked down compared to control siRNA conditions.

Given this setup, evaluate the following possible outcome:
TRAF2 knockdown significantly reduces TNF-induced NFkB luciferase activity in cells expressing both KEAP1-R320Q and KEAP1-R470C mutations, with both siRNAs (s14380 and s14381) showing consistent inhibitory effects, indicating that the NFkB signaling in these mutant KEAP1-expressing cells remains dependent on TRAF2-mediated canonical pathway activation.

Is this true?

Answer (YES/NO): YES